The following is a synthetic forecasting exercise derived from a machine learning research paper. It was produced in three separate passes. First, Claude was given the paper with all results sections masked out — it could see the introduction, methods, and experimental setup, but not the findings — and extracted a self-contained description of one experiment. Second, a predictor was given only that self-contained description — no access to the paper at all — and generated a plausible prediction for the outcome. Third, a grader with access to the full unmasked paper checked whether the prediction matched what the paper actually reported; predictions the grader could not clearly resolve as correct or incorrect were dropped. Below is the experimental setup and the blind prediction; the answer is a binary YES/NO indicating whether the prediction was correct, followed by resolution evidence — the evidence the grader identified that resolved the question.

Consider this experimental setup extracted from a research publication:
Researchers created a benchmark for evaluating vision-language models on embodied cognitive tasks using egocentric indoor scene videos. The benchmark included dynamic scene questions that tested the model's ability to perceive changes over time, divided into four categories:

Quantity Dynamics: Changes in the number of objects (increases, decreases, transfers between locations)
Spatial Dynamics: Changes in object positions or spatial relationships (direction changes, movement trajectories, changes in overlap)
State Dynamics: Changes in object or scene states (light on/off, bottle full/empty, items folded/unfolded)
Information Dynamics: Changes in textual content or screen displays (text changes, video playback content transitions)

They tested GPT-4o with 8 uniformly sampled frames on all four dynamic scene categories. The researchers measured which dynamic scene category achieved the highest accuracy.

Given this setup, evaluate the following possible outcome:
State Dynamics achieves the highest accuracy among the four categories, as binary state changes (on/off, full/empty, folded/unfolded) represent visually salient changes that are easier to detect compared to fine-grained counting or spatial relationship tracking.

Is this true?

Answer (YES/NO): NO